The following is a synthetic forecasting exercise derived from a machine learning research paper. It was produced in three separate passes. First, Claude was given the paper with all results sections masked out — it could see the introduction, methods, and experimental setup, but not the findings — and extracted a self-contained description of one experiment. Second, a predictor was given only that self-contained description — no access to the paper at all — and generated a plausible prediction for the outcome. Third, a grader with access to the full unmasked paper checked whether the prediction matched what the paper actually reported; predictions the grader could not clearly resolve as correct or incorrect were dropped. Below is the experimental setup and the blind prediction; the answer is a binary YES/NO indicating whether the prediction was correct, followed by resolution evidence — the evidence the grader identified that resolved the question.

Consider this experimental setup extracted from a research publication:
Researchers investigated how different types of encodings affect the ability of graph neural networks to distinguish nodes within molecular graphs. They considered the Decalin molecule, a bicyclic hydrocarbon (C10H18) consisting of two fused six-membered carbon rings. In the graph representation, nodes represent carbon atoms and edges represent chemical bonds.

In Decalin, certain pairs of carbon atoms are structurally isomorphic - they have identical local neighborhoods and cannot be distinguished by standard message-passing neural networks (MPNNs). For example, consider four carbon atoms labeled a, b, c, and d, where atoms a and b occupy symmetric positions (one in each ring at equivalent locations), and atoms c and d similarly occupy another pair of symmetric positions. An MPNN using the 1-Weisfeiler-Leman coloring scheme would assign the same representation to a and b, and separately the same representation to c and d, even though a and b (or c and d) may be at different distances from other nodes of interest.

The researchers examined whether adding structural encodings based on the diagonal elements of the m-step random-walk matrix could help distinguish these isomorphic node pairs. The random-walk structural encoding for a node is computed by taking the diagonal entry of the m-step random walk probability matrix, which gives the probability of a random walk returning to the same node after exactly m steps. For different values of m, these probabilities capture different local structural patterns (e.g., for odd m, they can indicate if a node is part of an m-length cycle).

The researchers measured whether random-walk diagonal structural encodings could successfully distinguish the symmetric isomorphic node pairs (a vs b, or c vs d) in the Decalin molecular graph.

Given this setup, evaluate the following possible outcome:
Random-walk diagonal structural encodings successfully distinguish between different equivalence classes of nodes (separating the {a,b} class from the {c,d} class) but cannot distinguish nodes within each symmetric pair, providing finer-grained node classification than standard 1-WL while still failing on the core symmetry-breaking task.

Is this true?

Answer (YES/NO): NO